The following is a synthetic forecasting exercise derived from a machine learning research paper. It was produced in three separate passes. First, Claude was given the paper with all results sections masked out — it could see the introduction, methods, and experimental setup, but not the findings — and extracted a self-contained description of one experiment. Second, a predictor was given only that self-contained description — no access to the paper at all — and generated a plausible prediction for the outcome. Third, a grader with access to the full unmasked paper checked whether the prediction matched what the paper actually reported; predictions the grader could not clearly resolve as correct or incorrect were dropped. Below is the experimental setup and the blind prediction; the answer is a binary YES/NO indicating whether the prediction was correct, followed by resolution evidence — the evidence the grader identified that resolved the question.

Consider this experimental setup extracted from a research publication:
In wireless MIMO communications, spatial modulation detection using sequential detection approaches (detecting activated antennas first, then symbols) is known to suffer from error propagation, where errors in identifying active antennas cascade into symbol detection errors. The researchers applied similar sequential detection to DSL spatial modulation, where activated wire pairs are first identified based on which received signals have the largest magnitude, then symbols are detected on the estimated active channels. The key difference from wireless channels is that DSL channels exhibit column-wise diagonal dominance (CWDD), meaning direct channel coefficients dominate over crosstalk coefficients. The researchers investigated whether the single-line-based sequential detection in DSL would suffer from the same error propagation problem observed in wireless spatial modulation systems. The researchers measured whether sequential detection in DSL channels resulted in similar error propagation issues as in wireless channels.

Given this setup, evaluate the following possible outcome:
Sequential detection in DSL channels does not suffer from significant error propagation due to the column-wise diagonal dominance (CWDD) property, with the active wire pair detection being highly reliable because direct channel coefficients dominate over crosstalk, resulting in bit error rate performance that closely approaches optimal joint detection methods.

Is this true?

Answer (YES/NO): YES